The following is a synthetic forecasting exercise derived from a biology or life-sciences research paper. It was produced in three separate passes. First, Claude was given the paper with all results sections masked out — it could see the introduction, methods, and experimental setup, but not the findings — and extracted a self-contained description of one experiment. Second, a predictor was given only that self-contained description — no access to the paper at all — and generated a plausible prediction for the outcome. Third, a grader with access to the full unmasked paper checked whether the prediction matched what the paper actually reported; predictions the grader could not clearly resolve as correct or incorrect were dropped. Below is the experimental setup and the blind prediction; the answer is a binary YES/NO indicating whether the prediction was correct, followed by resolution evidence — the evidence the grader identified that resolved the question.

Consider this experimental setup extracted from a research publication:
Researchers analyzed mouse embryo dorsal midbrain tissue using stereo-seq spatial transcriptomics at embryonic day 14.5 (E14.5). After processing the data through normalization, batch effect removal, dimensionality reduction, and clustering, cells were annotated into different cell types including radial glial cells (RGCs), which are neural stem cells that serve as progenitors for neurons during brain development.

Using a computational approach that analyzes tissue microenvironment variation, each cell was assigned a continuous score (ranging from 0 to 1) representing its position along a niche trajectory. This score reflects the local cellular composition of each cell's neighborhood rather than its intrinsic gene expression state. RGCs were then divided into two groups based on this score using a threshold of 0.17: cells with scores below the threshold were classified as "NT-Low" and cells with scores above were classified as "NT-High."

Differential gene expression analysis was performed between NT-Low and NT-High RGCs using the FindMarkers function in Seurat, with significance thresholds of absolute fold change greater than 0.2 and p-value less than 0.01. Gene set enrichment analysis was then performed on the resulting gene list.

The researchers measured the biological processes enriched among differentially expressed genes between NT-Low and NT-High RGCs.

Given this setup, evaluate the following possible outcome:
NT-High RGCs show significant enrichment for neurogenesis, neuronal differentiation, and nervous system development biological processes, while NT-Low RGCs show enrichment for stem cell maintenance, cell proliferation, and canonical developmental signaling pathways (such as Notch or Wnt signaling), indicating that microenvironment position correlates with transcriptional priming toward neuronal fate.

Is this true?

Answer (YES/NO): NO